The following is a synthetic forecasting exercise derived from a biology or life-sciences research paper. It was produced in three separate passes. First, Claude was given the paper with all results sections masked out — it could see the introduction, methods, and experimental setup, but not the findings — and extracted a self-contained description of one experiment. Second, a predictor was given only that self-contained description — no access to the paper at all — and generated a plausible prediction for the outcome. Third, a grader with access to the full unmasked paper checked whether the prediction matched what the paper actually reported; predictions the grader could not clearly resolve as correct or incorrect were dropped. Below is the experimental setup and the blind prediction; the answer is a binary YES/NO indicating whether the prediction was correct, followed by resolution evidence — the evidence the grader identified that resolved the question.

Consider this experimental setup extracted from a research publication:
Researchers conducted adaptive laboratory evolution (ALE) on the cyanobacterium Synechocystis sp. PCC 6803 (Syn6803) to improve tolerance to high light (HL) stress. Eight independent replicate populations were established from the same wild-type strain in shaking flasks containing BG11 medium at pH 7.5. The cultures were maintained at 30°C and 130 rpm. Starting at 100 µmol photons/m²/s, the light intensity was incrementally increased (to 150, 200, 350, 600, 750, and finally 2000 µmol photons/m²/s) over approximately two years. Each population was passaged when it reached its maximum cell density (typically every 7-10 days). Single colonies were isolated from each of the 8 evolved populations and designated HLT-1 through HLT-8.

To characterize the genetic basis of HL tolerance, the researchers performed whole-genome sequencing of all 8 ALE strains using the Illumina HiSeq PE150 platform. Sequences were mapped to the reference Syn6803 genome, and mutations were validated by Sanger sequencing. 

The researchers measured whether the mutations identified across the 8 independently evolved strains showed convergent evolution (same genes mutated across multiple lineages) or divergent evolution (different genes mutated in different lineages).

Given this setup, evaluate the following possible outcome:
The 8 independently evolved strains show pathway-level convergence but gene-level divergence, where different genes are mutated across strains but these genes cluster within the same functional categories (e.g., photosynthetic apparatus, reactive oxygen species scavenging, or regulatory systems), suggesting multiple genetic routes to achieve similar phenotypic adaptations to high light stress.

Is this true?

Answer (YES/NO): YES